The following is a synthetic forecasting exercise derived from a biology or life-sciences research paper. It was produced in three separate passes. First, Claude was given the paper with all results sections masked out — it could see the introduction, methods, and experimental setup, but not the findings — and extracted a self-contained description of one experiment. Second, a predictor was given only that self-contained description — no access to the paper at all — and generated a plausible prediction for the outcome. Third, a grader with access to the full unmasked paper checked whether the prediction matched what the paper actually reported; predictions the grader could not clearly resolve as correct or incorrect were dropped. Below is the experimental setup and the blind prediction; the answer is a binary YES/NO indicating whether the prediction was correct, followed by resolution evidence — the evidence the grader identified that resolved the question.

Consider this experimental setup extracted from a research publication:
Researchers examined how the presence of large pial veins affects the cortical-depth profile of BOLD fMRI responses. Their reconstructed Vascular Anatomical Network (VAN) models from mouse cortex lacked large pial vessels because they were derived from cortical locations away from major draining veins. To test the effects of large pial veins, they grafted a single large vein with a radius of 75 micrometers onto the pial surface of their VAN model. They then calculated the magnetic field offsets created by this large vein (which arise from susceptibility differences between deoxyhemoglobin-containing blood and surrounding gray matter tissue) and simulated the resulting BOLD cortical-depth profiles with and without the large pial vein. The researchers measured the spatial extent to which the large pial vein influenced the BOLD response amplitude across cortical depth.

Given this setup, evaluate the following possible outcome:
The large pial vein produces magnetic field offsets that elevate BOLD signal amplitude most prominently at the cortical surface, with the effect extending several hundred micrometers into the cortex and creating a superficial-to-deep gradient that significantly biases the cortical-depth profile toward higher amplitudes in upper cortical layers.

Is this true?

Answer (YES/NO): NO